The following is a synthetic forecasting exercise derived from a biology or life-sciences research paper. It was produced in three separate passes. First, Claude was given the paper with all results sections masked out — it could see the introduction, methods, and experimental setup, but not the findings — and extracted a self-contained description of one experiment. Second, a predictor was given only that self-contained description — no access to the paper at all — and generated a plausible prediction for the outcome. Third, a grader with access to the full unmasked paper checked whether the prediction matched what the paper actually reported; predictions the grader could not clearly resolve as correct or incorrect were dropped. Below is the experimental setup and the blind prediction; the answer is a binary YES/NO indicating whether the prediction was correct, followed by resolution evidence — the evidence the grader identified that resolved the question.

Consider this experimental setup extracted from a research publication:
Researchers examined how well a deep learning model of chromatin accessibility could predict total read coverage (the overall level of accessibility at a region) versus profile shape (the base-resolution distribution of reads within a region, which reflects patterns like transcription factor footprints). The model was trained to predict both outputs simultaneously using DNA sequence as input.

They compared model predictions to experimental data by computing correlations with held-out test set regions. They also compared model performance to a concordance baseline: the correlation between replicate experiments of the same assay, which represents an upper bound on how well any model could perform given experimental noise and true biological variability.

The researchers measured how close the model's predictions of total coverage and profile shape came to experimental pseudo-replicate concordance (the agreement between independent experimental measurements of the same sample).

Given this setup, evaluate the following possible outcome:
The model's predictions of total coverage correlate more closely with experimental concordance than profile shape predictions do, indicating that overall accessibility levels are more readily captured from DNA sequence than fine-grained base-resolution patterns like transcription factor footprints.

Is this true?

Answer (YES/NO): NO